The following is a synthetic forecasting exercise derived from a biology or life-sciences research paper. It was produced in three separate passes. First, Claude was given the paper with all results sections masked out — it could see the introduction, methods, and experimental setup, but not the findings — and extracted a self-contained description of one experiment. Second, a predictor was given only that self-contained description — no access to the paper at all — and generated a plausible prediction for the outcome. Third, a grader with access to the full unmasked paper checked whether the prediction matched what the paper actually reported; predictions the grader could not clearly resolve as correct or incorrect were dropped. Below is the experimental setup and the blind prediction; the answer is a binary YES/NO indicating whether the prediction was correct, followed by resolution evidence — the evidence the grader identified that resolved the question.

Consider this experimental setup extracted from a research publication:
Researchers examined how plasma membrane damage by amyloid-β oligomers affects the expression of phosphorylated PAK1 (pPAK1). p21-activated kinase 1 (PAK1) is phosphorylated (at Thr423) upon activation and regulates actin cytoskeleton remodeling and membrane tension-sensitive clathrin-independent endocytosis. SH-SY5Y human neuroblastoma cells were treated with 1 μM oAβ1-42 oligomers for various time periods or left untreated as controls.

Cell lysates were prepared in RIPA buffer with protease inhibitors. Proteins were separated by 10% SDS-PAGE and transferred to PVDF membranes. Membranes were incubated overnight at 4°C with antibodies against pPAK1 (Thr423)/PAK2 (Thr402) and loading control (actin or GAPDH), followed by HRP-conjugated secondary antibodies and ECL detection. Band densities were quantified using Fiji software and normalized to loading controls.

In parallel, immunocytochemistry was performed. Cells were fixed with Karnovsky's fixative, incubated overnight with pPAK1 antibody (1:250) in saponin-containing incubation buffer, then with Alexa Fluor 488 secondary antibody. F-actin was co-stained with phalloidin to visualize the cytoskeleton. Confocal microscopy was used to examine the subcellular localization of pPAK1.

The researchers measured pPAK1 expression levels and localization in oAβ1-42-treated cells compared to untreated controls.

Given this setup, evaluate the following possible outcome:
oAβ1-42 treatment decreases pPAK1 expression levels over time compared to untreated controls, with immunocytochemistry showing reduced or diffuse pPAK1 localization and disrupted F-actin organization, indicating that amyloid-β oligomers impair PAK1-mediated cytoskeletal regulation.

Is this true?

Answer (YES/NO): NO